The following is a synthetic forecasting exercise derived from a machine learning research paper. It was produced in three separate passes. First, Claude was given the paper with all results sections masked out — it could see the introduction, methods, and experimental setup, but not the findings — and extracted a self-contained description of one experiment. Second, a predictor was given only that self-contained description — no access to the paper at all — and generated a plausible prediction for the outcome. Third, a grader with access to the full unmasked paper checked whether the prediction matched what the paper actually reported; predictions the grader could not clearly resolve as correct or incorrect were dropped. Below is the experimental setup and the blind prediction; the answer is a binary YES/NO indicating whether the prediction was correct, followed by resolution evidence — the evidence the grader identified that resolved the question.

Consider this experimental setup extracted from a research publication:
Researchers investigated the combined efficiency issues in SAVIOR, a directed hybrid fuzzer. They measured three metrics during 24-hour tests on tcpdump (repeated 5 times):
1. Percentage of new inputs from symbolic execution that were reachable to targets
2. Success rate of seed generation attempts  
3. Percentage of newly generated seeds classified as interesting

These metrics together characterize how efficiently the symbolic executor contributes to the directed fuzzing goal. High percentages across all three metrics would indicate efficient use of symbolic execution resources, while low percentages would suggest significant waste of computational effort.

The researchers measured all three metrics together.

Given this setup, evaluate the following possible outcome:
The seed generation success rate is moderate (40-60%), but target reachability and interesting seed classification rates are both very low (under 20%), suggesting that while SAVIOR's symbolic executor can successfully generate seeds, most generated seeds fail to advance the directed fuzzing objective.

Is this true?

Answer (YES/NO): NO